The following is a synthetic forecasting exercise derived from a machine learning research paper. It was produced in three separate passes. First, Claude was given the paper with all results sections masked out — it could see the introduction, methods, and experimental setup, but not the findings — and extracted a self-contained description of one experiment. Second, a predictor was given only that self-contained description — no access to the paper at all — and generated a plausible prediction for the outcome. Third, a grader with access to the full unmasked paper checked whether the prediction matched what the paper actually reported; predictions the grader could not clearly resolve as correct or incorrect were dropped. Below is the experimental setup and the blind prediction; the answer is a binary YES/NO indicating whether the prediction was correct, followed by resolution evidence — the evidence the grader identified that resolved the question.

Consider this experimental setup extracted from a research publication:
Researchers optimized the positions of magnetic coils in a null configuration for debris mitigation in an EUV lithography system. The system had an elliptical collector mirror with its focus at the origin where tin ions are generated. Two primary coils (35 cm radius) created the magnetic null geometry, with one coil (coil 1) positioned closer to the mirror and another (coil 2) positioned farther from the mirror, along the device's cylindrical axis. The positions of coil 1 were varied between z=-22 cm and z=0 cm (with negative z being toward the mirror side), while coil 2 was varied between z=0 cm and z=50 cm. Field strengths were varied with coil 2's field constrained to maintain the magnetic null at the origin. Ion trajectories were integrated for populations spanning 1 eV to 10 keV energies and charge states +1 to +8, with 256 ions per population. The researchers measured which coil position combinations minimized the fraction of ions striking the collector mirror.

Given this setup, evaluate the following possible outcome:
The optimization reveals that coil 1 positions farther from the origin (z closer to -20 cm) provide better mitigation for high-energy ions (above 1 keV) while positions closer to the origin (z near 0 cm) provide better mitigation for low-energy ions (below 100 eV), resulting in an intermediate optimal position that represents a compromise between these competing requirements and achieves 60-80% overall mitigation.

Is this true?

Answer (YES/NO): NO